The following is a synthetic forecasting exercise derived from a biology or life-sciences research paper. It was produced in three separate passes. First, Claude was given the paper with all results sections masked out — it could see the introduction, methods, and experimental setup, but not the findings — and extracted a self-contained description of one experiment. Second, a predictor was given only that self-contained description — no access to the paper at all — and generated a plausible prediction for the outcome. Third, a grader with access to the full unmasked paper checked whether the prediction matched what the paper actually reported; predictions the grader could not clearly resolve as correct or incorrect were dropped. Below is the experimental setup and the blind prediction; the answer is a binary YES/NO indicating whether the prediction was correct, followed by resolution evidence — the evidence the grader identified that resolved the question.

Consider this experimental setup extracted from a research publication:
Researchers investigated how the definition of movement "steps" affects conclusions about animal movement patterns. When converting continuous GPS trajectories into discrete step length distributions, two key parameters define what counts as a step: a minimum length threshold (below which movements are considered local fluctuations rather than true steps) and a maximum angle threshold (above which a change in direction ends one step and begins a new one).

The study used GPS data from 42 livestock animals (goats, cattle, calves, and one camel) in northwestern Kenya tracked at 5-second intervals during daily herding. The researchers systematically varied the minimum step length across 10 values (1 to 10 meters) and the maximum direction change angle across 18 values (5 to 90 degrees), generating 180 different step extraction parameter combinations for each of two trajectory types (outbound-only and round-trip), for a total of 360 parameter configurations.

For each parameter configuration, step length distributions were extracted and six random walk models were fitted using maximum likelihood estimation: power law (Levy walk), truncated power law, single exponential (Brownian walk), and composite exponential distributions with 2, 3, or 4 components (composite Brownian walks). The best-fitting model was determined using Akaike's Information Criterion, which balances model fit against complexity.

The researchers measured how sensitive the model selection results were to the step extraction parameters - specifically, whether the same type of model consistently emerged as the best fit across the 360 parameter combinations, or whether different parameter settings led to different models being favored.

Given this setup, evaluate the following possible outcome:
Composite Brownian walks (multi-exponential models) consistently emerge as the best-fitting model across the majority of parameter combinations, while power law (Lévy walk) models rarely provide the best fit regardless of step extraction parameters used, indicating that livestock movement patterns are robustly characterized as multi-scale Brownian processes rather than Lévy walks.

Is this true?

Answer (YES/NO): YES